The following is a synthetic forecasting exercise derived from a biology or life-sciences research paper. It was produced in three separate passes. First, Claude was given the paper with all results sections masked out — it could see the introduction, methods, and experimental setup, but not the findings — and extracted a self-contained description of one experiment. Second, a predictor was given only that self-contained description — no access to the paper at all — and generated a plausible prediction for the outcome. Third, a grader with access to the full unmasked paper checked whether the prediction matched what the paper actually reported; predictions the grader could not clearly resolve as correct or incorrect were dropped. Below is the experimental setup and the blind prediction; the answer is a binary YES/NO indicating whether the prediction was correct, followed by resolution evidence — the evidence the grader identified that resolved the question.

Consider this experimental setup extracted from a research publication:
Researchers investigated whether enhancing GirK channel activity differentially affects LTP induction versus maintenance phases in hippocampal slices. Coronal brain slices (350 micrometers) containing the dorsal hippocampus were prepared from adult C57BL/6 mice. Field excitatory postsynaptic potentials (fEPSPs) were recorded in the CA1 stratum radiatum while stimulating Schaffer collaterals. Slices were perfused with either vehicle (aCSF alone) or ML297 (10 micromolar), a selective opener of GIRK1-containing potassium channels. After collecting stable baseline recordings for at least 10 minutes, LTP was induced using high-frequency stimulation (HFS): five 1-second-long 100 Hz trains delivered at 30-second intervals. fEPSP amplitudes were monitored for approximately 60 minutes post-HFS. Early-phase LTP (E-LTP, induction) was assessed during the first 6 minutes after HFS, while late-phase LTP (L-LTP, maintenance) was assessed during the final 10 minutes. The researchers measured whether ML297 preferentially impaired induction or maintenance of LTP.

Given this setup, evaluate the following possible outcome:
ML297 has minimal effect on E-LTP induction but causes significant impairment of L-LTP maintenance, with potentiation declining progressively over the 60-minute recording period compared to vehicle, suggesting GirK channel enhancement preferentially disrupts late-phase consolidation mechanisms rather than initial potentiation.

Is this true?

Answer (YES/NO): NO